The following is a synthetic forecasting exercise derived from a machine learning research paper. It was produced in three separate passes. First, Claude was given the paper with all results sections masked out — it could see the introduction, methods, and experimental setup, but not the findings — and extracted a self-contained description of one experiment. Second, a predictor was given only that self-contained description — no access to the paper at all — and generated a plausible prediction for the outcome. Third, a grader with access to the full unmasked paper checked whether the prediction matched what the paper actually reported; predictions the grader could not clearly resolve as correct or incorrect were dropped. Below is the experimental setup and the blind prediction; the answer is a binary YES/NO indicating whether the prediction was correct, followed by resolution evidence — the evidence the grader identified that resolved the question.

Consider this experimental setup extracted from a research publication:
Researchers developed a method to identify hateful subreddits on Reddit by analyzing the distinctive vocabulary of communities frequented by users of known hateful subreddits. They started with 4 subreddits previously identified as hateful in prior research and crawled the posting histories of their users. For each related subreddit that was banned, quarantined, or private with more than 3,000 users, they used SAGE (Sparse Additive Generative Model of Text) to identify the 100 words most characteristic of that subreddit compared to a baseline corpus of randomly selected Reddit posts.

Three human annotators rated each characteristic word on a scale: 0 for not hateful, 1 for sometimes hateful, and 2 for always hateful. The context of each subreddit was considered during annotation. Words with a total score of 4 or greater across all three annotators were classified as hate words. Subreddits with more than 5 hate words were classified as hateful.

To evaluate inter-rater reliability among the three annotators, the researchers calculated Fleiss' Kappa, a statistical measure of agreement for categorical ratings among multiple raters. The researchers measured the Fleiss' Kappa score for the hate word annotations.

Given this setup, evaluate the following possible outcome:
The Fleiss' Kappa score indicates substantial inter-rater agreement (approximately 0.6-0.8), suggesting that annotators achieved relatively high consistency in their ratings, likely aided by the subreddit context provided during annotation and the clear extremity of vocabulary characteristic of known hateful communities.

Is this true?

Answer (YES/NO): NO